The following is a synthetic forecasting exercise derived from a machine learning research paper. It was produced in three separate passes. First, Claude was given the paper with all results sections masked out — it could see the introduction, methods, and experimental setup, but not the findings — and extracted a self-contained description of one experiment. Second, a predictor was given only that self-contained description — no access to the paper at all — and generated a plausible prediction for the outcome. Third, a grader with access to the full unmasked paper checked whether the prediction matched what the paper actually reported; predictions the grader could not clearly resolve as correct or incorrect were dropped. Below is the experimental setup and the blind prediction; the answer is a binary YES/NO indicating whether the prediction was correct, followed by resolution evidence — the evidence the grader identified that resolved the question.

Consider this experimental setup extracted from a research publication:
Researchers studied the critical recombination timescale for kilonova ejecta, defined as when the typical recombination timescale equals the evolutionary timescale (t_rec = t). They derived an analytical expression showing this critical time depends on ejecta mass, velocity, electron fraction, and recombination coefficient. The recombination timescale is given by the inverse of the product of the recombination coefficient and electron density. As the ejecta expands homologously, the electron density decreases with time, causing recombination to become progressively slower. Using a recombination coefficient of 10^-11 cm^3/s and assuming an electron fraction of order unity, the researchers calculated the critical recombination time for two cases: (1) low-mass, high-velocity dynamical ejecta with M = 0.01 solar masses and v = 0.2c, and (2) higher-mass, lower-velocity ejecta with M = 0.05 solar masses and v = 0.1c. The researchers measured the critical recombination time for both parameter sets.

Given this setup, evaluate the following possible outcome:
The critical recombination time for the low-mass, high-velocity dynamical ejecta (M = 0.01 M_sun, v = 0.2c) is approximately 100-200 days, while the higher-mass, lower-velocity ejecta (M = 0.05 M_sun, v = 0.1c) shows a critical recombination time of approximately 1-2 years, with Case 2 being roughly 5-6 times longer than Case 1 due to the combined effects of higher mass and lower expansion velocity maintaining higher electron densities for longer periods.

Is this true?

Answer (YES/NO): NO